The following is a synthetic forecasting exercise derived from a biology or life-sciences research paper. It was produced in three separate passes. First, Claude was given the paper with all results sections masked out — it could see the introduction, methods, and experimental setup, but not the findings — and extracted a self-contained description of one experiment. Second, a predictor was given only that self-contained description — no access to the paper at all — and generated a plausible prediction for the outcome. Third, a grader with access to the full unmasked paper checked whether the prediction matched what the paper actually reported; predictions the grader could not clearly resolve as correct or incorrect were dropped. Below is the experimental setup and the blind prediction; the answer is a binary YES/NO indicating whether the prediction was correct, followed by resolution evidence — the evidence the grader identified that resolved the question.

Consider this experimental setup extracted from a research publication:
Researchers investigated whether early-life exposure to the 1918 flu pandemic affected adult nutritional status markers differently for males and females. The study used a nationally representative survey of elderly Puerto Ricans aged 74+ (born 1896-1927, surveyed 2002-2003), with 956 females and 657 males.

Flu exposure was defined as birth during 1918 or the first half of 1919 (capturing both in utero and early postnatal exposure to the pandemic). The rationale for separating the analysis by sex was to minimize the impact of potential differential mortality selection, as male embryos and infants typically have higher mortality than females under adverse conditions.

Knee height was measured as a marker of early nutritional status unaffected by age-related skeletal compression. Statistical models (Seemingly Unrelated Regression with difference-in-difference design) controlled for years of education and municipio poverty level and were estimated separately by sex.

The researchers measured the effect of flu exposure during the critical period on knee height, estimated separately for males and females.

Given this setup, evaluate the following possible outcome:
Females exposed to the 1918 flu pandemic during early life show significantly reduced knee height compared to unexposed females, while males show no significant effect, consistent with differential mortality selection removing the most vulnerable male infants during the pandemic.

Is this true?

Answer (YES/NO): YES